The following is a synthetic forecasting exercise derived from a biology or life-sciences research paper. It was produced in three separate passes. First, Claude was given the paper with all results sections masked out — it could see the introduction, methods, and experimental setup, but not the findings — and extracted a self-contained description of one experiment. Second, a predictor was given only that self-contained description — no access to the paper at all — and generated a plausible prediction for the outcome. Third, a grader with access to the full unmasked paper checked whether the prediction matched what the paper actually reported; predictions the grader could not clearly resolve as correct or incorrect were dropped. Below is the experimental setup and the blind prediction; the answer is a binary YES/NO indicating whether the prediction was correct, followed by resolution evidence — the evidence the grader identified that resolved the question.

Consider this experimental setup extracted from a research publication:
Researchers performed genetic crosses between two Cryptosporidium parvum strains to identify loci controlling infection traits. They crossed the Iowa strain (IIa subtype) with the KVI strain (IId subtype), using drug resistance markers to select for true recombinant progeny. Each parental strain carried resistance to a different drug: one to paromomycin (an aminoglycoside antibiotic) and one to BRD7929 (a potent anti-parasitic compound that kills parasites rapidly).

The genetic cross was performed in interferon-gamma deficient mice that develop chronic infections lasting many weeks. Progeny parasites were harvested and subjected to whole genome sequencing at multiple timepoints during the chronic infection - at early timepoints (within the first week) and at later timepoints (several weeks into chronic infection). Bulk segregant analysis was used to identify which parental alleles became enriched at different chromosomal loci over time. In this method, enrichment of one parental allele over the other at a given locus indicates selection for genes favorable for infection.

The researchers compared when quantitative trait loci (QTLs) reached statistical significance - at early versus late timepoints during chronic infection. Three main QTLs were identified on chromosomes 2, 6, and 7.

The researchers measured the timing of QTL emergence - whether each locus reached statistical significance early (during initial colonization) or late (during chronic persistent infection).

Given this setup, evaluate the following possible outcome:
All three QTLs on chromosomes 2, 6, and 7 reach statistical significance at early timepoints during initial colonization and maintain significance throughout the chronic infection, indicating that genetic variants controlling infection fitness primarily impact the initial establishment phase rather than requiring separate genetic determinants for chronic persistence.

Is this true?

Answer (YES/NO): NO